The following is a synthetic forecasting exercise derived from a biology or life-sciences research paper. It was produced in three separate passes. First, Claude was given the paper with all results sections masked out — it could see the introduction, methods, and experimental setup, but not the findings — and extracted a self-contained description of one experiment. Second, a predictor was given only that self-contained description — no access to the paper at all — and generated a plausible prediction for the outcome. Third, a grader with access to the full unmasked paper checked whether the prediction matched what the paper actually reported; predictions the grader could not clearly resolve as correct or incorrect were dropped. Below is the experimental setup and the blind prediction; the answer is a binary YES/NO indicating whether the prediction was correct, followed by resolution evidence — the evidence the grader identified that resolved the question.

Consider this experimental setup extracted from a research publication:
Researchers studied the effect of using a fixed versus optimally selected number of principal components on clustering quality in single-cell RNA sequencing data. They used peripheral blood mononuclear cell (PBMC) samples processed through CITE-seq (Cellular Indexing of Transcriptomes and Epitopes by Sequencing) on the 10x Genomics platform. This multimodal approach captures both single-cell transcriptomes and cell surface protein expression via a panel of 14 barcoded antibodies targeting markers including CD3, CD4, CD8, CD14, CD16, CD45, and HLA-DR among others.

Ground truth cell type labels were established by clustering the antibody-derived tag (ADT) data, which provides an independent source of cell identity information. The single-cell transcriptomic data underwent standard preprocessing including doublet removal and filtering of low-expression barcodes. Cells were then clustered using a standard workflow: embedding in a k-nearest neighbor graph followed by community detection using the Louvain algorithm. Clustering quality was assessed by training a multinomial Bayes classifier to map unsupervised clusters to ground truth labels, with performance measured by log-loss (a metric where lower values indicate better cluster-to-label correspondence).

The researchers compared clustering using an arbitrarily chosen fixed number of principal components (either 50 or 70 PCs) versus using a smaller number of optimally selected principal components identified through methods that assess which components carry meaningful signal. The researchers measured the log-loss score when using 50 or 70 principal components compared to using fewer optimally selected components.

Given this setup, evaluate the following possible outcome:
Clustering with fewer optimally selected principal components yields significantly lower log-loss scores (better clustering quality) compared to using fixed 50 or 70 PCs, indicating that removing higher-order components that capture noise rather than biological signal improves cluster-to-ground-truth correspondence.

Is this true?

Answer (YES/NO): YES